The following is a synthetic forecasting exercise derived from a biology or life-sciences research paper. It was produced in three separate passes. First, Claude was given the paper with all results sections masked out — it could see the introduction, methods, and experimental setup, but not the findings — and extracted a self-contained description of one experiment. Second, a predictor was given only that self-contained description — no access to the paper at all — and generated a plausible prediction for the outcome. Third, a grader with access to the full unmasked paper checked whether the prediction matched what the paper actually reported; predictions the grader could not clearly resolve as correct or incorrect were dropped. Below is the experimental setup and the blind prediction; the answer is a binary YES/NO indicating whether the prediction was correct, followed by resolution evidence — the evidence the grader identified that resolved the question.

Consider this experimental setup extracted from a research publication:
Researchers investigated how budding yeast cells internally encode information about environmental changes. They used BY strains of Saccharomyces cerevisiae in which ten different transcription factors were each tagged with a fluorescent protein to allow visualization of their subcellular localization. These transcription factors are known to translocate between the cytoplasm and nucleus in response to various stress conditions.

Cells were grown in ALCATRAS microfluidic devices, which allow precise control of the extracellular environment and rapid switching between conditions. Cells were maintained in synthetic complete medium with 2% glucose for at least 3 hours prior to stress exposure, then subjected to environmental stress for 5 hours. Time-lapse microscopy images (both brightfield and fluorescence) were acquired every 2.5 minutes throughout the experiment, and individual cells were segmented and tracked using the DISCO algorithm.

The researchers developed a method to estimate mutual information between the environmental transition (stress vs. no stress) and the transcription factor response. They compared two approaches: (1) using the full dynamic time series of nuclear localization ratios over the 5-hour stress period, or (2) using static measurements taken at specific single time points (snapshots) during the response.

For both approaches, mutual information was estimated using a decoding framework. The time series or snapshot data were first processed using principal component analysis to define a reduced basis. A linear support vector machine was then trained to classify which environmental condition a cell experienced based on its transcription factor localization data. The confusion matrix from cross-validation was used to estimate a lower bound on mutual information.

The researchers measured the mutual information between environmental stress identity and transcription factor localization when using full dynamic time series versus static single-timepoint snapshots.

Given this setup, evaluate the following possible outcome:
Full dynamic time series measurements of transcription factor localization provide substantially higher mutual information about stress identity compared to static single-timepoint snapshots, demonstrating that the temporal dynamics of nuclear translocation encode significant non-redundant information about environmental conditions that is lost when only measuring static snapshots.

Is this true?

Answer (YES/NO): YES